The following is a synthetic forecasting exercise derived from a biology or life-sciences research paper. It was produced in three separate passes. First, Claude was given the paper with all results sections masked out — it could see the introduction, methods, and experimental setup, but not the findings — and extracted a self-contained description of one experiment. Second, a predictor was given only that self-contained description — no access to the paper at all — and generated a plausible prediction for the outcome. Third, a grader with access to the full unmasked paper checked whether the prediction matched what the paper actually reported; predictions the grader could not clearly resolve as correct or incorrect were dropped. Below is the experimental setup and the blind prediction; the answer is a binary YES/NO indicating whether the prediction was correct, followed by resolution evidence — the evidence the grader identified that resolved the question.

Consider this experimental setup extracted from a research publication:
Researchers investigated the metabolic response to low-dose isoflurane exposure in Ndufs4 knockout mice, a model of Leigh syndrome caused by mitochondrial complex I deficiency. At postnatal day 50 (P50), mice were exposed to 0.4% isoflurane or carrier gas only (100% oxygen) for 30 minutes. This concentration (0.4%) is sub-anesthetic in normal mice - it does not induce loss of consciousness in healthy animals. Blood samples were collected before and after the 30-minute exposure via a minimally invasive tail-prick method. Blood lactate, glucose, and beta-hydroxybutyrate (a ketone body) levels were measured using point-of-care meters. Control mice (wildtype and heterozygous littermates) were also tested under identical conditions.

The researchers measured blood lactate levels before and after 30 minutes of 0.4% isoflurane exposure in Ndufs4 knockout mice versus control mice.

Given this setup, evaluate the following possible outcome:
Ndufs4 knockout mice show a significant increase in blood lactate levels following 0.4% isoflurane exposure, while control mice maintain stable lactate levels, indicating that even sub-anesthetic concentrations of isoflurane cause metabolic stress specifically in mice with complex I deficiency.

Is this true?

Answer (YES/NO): YES